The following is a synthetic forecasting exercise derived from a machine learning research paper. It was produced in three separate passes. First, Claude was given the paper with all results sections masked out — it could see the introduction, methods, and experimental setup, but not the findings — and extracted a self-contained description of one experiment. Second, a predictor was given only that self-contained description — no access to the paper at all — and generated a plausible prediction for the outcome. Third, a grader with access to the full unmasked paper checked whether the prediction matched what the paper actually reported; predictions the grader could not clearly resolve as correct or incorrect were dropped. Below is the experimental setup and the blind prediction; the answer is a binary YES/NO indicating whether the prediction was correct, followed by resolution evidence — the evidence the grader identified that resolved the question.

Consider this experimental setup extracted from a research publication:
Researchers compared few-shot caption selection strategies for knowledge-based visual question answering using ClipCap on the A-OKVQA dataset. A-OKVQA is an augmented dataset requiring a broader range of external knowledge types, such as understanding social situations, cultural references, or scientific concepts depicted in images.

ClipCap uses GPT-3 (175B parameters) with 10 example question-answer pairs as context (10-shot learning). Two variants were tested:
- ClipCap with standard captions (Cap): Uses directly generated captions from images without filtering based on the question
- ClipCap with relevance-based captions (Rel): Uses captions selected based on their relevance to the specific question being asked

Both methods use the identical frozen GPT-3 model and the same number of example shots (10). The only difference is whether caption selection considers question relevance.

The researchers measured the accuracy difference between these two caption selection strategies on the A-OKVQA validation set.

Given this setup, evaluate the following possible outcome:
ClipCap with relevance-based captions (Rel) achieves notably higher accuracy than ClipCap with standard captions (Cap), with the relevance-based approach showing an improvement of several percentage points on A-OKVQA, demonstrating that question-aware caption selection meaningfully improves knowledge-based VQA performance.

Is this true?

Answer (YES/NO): NO